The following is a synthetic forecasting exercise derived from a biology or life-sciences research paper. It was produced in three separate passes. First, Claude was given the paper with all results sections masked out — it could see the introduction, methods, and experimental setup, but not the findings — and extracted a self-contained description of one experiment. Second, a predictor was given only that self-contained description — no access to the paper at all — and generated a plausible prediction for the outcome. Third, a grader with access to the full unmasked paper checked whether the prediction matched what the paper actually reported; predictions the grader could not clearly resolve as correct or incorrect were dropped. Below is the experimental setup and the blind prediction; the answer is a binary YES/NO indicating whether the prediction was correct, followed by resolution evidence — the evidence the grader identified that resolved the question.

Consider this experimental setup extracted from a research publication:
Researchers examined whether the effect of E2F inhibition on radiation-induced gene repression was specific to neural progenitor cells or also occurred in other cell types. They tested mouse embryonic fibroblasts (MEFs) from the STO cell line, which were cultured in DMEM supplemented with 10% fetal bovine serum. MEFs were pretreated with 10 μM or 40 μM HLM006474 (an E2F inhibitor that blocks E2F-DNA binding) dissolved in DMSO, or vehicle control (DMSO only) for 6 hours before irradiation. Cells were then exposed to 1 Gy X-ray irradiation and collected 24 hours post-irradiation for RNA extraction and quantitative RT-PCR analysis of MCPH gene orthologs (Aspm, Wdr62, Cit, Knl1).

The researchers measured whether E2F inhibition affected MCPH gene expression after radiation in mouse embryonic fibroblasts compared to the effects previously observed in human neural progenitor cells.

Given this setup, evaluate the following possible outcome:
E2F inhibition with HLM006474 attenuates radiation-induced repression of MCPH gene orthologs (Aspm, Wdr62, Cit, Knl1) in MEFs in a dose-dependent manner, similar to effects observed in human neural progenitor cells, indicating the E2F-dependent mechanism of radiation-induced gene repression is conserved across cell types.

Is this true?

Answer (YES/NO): NO